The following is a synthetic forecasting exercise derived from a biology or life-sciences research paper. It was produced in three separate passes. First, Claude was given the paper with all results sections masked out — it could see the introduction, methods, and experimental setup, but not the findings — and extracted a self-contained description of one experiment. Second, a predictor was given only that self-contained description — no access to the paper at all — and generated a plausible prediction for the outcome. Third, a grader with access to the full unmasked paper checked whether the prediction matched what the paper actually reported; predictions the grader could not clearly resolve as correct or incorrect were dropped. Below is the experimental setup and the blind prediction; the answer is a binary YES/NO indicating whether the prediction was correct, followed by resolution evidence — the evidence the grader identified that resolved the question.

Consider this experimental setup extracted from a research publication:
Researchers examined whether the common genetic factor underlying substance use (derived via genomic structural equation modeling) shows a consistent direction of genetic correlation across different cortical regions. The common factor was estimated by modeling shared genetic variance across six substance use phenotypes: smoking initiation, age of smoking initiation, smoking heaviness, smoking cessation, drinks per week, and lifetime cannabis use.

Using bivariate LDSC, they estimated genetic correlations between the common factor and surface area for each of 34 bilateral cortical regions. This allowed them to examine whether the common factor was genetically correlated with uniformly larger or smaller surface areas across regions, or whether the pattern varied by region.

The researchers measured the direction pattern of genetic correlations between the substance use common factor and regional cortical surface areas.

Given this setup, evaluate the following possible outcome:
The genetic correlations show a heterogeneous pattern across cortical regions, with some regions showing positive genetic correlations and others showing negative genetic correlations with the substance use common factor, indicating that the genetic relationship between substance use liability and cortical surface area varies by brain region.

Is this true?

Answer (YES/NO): YES